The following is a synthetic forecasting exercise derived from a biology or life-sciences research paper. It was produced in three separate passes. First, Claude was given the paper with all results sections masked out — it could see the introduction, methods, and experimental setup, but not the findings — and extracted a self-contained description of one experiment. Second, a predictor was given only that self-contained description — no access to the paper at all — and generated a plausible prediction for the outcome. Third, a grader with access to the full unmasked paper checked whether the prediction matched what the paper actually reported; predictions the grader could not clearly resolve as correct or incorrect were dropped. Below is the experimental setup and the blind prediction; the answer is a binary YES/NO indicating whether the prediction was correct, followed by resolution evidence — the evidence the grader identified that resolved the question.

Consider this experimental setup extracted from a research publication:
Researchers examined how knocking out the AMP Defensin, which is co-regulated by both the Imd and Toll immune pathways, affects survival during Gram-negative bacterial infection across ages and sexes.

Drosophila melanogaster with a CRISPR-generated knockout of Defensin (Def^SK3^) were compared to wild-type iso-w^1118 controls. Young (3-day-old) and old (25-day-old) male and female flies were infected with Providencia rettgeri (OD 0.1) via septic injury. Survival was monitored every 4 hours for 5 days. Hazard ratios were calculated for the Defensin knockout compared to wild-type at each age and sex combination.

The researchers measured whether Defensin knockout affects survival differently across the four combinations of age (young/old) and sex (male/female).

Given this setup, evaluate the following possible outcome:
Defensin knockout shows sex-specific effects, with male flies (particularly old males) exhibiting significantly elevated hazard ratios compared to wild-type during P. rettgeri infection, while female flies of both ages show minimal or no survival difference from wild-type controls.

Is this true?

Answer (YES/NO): NO